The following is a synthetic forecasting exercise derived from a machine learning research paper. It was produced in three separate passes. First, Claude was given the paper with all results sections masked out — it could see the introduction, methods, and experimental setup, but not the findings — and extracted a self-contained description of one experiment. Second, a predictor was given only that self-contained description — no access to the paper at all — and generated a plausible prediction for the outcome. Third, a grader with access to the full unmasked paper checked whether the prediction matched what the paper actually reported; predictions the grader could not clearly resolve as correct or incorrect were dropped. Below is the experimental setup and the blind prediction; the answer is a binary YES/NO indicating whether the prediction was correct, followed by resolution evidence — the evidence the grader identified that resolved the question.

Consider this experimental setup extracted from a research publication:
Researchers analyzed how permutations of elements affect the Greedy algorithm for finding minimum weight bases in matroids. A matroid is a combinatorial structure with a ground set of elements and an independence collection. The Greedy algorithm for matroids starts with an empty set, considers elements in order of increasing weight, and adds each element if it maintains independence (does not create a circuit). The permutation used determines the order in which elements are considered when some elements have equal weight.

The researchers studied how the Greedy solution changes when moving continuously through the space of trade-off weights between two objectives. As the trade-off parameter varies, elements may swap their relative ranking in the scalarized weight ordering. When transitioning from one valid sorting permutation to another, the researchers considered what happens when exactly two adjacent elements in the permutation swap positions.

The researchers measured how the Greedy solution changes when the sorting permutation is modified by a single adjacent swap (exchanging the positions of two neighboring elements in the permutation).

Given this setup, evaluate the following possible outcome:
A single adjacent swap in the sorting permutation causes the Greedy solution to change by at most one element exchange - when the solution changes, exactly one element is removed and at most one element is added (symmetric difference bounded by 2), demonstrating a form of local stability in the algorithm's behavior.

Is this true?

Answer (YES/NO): YES